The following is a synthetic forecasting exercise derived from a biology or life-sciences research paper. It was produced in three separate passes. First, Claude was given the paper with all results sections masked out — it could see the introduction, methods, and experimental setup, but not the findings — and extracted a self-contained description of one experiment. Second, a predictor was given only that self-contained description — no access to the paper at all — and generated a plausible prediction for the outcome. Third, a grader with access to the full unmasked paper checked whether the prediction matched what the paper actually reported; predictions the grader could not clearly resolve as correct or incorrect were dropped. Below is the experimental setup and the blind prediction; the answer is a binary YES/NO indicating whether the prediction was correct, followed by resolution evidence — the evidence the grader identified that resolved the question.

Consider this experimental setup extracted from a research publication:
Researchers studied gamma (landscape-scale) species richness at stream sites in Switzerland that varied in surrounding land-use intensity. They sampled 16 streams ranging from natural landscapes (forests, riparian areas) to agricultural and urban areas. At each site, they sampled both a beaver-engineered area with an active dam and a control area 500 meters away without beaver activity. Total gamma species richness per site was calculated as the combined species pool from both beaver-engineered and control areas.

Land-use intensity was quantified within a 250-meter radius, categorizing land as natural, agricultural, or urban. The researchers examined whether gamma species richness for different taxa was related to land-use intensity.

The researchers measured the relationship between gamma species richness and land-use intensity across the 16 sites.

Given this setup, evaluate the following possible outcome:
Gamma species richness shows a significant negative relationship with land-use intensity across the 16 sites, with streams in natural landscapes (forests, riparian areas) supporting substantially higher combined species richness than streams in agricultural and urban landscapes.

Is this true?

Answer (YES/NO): NO